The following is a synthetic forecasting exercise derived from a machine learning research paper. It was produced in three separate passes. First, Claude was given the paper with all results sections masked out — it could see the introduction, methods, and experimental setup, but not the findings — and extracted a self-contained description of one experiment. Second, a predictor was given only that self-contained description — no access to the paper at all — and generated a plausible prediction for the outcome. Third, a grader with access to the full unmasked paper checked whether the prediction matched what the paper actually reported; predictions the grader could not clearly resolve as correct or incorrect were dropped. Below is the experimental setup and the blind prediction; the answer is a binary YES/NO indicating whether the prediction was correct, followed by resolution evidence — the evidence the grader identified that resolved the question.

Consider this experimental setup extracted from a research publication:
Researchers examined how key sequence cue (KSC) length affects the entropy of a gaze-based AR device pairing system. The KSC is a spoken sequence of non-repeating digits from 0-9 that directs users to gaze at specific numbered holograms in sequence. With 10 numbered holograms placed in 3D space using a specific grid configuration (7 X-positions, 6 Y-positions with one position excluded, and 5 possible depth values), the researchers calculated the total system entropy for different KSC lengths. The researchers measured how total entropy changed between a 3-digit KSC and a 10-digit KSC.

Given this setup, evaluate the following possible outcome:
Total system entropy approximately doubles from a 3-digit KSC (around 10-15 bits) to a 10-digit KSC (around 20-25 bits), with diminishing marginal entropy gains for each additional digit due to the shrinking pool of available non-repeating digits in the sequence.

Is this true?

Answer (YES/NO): NO